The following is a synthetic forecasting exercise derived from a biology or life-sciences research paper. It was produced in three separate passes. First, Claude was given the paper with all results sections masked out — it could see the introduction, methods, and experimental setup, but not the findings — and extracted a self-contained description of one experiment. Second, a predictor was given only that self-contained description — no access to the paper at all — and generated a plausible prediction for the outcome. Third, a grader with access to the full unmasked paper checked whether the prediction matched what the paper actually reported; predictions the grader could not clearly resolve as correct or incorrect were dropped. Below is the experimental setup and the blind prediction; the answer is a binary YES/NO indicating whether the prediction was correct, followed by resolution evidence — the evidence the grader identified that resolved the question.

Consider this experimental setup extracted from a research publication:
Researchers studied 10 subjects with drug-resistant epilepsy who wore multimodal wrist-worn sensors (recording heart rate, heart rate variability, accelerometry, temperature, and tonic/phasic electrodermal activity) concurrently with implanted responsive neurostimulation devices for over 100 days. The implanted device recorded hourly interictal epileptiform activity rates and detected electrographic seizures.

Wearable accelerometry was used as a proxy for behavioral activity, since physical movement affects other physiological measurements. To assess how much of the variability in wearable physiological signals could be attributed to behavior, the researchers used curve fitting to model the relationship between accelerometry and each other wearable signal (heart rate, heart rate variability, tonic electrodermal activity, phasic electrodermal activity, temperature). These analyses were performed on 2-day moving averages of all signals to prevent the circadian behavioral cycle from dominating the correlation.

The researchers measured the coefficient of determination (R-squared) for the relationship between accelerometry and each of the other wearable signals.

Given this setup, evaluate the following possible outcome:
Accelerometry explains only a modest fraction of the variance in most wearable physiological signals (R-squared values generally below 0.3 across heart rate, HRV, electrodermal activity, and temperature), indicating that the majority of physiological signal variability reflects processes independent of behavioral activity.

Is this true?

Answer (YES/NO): NO